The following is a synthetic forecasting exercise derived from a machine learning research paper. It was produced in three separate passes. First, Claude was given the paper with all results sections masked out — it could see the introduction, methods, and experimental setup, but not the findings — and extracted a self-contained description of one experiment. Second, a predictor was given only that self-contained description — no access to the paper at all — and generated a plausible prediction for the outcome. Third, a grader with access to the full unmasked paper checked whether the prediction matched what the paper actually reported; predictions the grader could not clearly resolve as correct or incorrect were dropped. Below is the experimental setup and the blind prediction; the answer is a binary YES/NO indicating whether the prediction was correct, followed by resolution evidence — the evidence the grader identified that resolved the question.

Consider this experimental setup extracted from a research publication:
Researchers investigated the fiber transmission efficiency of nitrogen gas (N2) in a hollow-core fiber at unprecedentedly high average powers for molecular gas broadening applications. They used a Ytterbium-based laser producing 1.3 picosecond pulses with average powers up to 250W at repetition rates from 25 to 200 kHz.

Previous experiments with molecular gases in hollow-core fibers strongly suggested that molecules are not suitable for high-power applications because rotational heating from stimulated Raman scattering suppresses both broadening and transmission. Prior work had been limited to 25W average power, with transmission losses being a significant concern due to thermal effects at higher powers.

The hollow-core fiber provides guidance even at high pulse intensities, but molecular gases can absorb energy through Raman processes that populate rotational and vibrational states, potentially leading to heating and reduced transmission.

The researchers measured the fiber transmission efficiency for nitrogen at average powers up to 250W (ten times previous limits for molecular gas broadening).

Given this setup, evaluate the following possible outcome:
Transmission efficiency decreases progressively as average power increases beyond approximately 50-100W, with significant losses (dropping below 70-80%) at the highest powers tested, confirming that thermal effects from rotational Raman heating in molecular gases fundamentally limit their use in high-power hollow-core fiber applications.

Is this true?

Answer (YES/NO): NO